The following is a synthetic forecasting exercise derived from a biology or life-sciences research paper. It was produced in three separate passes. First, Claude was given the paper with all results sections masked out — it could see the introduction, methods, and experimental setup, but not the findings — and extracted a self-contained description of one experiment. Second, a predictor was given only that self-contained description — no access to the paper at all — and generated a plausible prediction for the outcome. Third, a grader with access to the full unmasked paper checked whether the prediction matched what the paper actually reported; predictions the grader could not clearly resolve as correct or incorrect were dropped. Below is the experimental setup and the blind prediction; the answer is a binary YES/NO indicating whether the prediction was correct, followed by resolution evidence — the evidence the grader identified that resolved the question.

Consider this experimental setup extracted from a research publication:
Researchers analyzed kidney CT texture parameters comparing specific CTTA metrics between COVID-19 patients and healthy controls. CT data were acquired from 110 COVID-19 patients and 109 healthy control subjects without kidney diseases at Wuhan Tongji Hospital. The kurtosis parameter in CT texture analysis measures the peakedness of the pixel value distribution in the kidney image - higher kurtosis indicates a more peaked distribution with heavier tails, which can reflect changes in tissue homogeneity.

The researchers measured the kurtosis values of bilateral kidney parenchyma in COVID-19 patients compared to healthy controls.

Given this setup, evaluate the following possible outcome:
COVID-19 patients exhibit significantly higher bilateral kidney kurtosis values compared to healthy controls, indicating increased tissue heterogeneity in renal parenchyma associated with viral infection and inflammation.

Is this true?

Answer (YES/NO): YES